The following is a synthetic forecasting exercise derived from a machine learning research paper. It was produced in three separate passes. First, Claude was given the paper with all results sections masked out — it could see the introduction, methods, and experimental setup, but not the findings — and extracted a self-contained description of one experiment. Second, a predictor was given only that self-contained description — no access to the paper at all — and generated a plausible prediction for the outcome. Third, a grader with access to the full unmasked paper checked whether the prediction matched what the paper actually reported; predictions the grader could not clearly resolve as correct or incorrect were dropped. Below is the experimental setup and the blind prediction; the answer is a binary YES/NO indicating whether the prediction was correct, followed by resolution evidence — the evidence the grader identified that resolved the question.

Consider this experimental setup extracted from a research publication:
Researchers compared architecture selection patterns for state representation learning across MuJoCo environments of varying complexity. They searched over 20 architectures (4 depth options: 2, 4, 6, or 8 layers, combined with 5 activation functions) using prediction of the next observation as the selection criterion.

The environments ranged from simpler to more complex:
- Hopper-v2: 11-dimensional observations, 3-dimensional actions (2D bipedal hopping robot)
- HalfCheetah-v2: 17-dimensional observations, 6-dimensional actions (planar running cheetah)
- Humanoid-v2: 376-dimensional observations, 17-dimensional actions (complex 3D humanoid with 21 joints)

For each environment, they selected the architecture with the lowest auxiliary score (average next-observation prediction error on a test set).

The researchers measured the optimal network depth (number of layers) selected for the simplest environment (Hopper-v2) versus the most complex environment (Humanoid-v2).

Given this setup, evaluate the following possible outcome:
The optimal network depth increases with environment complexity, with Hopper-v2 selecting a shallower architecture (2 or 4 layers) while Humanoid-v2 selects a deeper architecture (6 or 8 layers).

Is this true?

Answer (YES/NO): NO